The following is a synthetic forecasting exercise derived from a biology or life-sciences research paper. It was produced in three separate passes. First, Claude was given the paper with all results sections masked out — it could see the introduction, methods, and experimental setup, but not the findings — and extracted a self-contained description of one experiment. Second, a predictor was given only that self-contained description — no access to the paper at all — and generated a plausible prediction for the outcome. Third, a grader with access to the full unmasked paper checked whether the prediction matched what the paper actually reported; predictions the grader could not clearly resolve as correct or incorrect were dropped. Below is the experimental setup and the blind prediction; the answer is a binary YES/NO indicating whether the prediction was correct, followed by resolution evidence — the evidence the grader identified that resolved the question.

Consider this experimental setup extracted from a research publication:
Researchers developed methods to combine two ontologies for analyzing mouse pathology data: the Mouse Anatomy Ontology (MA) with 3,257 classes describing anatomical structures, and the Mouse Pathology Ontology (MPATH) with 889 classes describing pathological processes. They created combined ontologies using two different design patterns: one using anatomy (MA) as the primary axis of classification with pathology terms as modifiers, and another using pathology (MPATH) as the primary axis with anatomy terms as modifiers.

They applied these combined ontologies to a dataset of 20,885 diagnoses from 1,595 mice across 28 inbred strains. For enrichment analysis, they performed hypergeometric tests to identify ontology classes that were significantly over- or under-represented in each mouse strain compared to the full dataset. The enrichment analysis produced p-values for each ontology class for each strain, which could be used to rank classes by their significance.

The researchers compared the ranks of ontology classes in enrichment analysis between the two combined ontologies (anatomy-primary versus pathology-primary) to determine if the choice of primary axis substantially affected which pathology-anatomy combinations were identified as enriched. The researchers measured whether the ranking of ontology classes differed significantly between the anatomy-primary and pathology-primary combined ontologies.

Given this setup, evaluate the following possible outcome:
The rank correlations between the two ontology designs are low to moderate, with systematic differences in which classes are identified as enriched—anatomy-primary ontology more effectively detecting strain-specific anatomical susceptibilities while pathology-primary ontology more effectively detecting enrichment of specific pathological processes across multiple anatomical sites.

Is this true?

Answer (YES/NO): NO